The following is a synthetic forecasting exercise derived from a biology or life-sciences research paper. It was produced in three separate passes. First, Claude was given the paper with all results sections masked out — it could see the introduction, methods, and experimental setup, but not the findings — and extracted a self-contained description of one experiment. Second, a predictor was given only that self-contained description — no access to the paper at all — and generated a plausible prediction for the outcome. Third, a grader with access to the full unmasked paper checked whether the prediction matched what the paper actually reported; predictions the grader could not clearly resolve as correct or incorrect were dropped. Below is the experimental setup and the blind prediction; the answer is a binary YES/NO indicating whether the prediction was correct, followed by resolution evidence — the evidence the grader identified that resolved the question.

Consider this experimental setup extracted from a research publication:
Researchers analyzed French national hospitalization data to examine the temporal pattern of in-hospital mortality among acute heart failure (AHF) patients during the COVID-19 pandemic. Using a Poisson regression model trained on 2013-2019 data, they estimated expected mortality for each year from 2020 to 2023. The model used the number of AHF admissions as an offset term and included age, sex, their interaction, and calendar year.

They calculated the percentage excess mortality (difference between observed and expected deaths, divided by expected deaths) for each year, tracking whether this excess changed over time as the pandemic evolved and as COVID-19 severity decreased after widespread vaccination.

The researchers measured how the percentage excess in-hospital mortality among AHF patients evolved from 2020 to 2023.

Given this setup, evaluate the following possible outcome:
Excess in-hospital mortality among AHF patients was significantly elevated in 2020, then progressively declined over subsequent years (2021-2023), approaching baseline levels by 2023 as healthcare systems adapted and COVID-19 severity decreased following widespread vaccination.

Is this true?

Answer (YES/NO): NO